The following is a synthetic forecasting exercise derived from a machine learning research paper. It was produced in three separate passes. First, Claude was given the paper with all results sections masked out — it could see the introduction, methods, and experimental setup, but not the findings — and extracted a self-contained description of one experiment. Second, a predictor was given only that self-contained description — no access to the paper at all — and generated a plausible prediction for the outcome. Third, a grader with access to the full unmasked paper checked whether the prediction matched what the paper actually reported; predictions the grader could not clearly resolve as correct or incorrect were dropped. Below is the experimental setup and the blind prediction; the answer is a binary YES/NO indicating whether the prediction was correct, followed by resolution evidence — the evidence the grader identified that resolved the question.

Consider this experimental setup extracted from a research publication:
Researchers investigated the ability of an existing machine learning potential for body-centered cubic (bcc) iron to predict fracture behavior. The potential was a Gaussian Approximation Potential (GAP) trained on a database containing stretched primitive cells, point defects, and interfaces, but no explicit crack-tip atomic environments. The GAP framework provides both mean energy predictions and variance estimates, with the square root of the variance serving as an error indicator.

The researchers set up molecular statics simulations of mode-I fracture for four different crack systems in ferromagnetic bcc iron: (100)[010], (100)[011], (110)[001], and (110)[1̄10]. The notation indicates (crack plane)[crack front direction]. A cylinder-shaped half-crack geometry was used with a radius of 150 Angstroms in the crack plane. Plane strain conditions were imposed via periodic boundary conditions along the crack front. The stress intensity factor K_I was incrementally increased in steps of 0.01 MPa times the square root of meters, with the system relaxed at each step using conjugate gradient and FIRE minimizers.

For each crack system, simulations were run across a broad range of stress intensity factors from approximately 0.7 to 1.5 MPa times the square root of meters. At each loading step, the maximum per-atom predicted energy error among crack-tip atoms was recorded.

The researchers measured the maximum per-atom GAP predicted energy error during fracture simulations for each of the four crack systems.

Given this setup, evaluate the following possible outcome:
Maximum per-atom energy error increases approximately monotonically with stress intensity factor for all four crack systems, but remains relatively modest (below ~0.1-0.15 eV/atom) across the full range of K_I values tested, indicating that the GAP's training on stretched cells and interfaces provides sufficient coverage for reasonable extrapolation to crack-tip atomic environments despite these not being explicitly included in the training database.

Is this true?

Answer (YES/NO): NO